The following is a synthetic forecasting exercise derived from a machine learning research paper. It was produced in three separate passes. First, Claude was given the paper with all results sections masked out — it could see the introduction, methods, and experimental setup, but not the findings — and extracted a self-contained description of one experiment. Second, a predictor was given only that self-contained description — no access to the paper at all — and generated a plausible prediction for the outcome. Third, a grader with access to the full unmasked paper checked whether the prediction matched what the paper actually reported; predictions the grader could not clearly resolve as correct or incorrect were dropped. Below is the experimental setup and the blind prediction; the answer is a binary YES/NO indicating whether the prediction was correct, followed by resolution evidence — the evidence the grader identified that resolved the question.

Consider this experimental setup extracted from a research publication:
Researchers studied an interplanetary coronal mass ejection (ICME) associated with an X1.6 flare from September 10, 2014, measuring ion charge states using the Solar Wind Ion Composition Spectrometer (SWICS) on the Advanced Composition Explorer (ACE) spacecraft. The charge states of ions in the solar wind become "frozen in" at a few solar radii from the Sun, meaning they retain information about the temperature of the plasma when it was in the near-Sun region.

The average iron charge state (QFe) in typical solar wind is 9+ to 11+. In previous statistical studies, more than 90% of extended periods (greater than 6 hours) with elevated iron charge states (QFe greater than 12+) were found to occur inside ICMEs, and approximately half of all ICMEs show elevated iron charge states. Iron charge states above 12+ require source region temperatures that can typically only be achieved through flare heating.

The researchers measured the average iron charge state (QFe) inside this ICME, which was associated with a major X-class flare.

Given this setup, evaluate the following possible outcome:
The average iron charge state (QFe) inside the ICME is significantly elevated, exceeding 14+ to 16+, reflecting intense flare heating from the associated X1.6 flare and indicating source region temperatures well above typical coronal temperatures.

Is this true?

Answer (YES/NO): YES